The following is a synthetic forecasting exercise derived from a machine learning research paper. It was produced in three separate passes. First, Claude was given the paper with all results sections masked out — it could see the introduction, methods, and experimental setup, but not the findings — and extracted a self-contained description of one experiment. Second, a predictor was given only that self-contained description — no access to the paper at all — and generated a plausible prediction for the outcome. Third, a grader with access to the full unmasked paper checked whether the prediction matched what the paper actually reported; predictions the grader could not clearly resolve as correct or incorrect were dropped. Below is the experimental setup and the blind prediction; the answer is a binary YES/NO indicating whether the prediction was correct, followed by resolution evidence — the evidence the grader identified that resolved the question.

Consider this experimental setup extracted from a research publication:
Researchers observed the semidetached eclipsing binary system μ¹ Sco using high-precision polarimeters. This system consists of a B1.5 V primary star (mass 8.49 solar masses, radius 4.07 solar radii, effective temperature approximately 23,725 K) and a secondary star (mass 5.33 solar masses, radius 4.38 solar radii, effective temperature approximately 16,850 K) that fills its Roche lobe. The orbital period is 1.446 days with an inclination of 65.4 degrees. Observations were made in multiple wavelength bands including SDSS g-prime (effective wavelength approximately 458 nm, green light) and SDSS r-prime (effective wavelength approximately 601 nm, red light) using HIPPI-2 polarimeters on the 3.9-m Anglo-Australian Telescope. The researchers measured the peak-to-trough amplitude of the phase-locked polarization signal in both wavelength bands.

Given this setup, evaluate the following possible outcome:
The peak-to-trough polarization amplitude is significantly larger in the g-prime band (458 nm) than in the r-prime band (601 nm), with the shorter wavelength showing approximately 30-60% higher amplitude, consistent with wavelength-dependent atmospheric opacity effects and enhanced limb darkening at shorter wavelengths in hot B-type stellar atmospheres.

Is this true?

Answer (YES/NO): NO